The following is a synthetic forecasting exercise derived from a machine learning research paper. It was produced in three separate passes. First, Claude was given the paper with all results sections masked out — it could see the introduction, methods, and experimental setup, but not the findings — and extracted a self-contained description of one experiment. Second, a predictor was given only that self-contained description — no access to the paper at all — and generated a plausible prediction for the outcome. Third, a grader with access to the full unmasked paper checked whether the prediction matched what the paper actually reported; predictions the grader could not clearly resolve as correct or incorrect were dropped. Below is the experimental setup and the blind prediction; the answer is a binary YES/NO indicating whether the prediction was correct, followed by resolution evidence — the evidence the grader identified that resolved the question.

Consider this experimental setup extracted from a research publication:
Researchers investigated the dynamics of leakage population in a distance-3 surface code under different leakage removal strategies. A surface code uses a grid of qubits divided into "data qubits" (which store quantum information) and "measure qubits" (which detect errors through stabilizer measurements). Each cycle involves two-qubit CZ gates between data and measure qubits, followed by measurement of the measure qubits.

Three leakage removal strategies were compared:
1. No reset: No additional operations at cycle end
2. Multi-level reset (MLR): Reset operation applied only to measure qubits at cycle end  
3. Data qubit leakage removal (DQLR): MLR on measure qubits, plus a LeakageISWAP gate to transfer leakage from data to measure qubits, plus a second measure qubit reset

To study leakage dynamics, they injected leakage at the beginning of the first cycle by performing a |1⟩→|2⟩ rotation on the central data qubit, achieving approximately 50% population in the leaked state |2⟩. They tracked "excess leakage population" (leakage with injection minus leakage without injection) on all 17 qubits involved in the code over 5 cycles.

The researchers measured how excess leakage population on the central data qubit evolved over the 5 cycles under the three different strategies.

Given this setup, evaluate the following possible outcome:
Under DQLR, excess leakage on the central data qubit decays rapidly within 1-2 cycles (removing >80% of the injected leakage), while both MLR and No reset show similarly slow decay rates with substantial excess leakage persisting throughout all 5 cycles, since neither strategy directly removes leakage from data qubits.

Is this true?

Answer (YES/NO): NO